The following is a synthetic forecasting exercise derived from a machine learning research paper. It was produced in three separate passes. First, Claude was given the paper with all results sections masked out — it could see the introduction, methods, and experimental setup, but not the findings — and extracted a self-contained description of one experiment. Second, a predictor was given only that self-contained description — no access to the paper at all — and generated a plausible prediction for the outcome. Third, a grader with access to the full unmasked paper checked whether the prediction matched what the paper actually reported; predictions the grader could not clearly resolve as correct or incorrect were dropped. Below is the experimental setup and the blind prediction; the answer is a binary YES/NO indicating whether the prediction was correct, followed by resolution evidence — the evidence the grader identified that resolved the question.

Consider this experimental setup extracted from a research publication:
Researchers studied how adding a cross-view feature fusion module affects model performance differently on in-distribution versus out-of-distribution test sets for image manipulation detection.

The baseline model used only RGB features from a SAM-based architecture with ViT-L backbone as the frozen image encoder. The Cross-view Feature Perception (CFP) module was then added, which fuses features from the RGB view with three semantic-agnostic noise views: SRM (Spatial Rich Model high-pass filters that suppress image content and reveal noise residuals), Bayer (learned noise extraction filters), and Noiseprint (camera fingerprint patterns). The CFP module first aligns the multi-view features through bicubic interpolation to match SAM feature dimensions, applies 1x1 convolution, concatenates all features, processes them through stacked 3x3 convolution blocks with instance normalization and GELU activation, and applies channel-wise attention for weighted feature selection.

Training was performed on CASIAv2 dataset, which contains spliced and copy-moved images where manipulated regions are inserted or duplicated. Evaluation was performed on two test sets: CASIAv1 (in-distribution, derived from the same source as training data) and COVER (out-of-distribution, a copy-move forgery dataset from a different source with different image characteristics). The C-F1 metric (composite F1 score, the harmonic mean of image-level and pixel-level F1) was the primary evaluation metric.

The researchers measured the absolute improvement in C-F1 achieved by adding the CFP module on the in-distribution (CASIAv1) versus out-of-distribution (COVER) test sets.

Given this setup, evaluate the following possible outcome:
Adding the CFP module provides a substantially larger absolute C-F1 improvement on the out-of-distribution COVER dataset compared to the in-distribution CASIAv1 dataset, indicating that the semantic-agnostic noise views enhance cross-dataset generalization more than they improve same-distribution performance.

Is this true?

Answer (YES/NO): YES